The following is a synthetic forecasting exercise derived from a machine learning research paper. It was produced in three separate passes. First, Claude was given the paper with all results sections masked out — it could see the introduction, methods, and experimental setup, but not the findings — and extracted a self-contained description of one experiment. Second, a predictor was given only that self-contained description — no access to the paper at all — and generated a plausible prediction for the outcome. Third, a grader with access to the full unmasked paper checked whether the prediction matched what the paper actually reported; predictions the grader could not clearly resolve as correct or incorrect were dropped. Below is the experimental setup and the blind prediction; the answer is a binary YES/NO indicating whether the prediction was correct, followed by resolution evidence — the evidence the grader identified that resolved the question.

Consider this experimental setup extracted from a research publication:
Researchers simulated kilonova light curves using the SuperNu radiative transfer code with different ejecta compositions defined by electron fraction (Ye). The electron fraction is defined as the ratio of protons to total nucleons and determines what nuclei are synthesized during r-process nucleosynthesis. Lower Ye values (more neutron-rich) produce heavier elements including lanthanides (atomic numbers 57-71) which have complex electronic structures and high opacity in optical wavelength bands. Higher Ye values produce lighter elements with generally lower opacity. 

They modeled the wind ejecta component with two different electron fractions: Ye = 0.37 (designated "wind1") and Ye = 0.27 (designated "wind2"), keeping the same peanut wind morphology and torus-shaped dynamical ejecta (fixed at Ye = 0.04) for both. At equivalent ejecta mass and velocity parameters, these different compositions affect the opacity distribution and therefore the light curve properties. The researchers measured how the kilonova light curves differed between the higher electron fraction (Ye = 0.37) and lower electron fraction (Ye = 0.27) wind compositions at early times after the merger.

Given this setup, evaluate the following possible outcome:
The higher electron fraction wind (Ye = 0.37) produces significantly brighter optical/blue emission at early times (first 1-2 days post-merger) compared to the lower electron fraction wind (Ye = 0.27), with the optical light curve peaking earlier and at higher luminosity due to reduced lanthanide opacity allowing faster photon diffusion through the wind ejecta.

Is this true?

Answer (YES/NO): NO